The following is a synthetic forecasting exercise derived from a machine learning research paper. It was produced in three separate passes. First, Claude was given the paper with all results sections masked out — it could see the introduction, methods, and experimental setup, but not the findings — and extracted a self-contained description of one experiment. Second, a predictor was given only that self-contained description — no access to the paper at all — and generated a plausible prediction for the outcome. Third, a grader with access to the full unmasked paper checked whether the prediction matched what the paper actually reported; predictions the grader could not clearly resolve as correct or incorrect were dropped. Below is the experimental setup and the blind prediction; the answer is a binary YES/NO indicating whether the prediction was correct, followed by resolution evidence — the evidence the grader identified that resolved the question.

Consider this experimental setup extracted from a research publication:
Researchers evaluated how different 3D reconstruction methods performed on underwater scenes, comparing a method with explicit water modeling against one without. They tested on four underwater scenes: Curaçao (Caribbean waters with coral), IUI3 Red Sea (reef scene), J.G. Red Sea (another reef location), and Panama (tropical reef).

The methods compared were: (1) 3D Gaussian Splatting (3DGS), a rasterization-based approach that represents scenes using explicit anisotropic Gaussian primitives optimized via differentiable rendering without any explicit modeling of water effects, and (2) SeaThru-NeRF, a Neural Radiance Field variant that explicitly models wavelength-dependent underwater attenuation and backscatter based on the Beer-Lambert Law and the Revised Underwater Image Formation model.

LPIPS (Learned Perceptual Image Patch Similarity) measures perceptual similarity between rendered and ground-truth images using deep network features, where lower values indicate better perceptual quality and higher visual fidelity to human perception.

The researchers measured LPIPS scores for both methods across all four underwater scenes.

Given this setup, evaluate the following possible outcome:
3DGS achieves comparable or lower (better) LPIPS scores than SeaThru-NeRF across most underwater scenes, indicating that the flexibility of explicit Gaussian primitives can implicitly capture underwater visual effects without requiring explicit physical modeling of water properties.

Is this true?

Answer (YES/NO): NO